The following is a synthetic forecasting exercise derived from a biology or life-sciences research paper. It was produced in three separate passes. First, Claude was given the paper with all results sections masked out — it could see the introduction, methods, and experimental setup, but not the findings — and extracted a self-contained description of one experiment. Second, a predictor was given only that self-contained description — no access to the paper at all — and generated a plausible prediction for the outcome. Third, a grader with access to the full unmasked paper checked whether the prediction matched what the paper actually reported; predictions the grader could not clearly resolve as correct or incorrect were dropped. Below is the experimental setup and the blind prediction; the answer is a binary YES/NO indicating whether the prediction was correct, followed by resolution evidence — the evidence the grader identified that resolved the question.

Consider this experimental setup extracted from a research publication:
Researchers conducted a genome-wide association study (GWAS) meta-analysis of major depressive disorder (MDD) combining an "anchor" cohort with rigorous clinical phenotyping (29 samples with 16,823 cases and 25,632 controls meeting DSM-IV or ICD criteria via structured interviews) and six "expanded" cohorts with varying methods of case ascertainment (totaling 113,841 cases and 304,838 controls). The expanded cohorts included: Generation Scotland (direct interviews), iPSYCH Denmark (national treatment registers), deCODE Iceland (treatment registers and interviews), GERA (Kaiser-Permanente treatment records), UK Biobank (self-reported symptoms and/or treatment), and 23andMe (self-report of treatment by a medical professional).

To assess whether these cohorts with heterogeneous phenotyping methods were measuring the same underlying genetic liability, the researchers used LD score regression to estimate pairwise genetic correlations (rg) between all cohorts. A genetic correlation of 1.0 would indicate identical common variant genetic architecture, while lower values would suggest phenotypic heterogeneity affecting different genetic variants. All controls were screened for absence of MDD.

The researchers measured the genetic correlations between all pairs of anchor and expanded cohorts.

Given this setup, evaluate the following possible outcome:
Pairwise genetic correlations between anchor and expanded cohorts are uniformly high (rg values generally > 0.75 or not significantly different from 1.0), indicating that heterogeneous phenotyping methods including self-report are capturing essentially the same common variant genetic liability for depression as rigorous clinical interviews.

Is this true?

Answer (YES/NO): YES